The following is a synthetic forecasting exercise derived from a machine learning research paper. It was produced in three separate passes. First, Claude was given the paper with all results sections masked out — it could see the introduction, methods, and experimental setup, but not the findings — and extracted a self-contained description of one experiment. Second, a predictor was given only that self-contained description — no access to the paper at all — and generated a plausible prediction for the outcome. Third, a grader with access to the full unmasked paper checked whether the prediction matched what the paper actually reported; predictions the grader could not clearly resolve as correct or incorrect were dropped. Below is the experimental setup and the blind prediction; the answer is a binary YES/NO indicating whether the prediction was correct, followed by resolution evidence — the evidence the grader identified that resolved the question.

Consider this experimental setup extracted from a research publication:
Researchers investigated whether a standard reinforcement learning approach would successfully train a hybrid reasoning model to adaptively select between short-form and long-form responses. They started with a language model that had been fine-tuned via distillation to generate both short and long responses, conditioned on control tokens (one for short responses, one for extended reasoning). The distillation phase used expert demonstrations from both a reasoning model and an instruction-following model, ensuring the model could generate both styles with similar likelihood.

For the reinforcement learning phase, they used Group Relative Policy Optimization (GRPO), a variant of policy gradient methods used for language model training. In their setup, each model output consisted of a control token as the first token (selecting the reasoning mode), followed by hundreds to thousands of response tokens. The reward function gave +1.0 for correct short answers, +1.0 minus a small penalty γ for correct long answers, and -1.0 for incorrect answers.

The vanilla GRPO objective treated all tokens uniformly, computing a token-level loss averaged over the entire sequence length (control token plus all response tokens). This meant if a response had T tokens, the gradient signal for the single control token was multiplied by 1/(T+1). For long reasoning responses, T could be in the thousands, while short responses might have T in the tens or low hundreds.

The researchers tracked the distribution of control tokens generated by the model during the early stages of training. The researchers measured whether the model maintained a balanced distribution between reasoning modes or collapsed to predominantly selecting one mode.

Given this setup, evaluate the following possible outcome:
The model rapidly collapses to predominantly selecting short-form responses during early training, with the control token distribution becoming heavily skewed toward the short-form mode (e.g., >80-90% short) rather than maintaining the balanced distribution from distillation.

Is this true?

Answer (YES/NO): YES